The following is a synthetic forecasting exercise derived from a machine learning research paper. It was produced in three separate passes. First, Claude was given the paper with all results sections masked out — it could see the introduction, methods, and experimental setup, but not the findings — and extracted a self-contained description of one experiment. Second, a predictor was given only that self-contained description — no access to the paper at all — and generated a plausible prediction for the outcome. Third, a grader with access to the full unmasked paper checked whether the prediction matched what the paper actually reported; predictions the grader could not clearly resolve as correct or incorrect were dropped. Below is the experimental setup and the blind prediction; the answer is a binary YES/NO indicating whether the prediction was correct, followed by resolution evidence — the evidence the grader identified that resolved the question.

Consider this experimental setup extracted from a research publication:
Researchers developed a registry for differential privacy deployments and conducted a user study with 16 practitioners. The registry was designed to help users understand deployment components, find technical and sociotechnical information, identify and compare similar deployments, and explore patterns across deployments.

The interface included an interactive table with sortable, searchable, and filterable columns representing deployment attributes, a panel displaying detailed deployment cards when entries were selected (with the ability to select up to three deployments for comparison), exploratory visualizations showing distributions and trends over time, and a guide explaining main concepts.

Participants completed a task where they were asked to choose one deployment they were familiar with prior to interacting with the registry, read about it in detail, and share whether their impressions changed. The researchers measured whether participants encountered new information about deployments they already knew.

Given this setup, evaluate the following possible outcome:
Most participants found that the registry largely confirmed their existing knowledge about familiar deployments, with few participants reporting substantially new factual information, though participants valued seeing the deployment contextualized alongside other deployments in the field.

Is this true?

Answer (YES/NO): NO